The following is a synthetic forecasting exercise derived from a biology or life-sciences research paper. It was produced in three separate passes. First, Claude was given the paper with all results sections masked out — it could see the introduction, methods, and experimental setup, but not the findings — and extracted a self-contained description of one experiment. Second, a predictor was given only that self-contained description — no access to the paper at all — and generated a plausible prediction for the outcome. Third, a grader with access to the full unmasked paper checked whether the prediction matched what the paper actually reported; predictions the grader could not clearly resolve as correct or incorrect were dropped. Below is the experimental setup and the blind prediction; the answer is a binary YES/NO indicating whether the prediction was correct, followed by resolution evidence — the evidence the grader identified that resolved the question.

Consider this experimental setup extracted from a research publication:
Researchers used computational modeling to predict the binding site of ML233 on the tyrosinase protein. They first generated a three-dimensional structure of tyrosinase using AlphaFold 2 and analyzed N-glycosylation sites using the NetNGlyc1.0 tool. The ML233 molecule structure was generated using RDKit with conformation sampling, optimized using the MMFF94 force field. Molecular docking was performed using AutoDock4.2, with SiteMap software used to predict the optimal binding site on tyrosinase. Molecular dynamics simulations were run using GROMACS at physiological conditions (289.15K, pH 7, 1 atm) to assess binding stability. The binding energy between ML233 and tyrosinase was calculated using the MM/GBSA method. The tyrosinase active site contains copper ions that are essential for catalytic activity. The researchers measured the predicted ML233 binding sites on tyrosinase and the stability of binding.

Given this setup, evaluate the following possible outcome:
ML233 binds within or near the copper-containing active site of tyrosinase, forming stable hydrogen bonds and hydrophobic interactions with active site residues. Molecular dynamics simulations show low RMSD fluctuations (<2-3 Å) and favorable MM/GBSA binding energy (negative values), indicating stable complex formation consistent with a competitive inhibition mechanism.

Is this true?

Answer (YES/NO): YES